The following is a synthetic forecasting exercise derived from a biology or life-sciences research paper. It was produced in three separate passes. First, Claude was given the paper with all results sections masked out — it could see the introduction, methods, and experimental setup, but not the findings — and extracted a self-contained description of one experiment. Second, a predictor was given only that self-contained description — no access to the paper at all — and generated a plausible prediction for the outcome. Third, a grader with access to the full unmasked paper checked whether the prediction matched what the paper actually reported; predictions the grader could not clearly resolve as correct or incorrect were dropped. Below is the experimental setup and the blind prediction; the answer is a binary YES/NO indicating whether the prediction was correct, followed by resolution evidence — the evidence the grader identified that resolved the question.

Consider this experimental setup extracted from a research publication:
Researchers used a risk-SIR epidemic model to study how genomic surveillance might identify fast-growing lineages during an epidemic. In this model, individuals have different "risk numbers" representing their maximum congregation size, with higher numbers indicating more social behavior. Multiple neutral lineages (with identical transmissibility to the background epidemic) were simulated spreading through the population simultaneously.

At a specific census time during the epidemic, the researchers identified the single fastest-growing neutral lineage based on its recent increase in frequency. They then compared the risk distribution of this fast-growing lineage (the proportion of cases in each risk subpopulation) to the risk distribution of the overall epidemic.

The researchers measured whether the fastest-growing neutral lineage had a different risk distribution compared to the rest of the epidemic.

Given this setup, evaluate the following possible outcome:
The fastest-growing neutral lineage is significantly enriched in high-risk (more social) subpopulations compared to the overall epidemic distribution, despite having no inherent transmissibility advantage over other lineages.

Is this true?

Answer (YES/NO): YES